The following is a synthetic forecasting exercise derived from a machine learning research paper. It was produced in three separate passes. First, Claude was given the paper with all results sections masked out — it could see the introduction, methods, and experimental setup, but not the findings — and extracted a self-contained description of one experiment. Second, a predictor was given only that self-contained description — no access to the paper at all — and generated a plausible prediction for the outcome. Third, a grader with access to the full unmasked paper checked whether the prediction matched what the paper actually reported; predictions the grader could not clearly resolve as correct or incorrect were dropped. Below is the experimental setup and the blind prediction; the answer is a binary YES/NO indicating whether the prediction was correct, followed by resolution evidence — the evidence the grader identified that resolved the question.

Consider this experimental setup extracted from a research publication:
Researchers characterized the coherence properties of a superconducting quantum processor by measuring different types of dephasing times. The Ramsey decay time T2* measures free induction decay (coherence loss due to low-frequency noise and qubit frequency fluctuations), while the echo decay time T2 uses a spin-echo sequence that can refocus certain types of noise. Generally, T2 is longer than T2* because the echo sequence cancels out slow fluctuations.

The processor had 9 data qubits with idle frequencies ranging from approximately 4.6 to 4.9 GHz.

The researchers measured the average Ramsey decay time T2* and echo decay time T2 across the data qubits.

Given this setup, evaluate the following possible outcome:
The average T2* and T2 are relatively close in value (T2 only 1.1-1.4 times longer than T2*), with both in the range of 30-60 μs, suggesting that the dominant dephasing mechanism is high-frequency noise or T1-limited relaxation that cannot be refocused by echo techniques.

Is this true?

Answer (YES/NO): NO